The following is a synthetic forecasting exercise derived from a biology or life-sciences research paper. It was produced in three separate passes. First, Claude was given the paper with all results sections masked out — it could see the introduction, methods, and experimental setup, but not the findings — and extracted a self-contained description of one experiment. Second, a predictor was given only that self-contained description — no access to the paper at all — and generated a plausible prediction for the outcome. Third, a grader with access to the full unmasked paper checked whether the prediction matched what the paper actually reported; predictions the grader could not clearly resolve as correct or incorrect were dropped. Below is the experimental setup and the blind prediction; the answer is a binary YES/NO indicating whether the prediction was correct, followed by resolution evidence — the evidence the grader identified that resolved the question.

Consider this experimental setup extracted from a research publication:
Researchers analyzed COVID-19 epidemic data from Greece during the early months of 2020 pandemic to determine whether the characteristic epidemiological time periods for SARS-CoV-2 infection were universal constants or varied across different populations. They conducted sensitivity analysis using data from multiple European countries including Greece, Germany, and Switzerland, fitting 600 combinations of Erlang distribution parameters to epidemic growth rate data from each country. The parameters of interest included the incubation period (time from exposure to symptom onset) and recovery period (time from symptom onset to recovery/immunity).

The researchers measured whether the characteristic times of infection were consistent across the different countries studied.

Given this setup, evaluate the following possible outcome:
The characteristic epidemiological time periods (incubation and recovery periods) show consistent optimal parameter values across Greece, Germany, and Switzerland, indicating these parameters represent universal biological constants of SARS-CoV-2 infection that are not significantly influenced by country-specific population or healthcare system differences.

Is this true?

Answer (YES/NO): NO